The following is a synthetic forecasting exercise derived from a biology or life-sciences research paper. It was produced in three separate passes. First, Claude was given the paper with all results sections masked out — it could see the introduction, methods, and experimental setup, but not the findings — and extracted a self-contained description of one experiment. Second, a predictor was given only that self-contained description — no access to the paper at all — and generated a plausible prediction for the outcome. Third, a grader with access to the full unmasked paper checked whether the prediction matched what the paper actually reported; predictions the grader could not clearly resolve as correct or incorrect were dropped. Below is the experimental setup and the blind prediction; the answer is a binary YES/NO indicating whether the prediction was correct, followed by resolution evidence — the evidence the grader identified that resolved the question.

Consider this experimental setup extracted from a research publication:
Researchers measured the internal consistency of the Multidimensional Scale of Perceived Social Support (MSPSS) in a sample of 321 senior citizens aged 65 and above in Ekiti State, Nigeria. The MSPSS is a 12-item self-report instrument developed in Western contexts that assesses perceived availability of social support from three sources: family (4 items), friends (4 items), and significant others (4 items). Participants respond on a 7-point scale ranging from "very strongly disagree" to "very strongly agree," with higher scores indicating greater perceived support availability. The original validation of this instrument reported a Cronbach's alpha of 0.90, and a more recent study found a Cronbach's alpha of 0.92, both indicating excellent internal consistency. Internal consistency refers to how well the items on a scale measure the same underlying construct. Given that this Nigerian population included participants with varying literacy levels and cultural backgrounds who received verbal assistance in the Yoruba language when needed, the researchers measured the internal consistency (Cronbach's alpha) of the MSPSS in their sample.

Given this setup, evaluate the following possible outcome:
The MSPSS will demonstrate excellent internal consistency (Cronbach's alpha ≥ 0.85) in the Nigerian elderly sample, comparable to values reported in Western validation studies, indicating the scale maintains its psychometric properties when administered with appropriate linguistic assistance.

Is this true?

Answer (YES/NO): NO